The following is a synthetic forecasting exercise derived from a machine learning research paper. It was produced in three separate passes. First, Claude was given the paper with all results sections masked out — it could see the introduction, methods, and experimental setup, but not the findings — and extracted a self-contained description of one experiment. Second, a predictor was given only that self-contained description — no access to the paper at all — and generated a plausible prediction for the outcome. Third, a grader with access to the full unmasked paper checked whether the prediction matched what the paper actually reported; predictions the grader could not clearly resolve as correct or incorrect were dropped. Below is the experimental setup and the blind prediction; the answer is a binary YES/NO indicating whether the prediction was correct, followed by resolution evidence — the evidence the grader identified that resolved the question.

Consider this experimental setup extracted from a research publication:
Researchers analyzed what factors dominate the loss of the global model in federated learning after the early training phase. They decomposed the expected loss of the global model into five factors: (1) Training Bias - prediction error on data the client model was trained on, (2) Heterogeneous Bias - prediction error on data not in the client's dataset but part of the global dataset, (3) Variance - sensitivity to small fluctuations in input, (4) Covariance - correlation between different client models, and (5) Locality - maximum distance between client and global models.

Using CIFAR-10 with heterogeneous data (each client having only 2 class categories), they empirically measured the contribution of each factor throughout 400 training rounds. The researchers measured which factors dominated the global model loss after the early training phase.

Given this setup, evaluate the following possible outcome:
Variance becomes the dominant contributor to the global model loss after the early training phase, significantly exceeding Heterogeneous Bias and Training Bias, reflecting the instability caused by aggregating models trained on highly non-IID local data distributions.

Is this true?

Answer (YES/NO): NO